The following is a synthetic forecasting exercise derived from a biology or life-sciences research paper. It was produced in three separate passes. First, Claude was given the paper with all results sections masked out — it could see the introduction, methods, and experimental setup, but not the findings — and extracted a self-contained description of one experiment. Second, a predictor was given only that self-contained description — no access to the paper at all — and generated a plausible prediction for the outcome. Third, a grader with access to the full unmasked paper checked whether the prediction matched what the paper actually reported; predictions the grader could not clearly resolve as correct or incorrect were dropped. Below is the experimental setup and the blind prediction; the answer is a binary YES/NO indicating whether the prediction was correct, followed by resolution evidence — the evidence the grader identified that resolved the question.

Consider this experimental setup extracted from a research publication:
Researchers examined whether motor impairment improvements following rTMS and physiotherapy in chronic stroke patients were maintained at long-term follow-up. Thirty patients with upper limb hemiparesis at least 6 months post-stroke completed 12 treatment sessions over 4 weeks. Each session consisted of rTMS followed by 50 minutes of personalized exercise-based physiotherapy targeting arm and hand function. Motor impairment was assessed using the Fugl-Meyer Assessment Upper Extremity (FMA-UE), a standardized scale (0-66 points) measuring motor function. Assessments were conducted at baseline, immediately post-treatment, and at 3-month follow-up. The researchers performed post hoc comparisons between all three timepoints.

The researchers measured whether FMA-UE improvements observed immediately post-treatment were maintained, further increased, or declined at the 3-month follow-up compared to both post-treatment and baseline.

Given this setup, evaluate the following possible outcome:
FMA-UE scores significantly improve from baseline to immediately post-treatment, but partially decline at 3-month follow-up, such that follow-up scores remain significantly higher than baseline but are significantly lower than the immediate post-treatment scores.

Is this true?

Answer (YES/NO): NO